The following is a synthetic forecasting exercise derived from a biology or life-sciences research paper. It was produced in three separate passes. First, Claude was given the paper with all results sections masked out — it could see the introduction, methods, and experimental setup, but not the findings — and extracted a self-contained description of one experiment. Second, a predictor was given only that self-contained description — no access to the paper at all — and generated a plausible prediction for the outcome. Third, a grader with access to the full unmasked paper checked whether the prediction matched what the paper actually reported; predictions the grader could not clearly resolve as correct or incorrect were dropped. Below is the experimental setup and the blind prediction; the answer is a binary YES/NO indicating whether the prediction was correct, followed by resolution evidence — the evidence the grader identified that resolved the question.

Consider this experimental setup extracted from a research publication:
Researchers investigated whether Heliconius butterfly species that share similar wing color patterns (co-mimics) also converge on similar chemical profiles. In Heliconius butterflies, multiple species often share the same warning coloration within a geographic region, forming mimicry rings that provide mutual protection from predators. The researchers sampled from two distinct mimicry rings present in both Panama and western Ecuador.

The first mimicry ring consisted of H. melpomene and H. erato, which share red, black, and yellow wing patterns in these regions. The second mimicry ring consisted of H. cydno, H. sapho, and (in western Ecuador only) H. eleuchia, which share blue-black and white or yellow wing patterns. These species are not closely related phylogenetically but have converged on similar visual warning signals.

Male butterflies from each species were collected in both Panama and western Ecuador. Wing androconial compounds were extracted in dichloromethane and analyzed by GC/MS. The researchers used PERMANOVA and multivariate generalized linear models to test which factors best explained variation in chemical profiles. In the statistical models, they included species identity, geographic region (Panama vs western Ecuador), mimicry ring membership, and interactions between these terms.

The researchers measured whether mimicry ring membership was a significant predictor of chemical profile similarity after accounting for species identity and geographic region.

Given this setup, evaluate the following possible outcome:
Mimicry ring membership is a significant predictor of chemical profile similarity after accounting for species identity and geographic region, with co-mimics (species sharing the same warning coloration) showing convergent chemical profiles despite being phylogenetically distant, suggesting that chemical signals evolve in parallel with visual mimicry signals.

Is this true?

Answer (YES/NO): NO